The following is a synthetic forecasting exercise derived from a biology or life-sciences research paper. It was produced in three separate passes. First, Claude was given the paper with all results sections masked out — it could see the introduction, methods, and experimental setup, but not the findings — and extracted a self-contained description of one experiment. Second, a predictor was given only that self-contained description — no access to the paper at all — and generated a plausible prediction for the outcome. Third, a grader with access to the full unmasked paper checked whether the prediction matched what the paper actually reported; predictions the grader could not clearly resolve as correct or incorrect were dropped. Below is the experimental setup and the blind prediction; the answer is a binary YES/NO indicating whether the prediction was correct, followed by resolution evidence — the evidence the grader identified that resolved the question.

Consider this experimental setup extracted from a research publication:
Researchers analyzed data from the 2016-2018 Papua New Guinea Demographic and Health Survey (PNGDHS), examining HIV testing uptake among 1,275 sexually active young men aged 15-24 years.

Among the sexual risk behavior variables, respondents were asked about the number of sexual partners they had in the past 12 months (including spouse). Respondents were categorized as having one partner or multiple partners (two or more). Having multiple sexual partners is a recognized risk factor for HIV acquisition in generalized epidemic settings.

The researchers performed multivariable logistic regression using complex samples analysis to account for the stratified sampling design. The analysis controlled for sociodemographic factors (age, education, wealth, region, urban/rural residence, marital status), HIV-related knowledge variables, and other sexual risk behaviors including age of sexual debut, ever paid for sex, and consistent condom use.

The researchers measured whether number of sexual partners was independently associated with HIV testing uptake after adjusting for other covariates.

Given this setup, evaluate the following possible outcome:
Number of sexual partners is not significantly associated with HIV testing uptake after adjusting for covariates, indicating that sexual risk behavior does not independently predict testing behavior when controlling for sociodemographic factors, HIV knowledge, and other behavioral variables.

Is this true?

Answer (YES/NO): NO